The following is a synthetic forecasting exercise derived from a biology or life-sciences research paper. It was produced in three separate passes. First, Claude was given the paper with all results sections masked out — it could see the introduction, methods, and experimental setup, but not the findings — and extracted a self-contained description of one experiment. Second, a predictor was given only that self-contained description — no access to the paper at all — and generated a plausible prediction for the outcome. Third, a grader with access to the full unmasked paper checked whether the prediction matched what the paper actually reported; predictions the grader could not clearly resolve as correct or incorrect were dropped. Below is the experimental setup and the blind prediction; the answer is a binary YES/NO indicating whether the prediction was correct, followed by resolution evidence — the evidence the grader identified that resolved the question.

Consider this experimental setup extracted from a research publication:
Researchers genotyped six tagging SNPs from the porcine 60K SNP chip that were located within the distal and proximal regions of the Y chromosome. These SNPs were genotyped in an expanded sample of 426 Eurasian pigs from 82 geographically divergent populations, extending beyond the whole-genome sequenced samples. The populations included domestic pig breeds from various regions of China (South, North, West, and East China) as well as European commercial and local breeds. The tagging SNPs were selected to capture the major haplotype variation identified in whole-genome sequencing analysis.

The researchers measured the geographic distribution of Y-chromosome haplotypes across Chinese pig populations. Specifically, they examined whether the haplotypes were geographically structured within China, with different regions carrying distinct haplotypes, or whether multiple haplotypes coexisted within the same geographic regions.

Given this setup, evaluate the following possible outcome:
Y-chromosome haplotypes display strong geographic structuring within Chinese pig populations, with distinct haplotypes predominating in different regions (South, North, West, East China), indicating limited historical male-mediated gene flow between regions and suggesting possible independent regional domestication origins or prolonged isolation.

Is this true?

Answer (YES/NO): NO